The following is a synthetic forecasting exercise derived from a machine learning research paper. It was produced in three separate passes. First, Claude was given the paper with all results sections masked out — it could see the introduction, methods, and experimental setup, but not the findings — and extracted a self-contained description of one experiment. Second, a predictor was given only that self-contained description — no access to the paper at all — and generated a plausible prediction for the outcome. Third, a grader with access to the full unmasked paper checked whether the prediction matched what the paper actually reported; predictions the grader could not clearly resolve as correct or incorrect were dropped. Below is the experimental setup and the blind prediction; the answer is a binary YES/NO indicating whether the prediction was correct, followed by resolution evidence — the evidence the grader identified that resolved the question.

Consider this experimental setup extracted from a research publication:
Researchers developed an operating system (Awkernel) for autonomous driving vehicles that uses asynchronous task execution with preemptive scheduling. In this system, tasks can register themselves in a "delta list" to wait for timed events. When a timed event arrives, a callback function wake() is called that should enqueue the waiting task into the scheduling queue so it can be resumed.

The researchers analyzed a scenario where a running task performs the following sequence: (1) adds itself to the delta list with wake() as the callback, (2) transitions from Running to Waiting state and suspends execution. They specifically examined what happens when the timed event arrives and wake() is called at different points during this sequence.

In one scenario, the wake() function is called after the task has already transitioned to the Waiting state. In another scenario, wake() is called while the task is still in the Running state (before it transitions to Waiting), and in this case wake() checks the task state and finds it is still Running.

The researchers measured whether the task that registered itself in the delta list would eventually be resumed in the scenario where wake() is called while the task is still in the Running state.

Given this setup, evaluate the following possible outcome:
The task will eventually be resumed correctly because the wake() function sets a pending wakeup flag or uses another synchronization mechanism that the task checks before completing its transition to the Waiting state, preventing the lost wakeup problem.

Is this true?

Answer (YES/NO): NO